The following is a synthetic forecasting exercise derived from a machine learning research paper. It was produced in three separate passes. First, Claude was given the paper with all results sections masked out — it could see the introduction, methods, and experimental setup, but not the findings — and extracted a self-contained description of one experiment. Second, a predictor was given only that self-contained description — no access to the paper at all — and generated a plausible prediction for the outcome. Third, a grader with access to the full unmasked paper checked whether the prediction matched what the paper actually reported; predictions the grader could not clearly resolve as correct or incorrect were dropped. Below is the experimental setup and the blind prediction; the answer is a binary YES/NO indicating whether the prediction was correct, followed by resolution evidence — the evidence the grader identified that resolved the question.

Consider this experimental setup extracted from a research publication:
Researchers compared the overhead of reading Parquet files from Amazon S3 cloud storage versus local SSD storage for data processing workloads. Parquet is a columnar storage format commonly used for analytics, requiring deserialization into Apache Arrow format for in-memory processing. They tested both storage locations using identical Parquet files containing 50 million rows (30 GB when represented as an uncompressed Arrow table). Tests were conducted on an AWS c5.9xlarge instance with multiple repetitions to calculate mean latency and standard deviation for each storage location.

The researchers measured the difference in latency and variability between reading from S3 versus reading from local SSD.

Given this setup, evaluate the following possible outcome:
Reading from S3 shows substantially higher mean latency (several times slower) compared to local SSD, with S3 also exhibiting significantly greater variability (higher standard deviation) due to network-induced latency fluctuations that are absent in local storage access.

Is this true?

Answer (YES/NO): NO